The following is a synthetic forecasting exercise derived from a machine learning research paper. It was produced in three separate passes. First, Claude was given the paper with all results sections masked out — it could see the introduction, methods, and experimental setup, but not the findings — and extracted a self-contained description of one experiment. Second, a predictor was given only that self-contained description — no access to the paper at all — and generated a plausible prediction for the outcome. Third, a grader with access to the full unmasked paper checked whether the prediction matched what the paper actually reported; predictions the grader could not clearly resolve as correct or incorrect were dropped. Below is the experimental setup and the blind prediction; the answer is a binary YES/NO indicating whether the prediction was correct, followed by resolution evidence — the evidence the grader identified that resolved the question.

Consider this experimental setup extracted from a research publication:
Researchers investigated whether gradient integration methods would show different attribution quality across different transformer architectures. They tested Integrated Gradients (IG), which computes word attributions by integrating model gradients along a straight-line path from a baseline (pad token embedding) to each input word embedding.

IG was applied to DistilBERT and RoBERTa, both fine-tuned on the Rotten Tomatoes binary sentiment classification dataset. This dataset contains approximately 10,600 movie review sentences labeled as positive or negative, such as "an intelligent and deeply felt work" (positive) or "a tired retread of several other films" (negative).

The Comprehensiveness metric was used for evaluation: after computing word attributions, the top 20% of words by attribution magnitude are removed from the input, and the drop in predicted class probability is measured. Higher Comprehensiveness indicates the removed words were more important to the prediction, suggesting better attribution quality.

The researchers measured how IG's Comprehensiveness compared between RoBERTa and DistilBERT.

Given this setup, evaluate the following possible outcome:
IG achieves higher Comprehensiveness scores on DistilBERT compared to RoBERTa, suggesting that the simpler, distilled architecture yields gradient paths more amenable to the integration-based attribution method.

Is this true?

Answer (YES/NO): YES